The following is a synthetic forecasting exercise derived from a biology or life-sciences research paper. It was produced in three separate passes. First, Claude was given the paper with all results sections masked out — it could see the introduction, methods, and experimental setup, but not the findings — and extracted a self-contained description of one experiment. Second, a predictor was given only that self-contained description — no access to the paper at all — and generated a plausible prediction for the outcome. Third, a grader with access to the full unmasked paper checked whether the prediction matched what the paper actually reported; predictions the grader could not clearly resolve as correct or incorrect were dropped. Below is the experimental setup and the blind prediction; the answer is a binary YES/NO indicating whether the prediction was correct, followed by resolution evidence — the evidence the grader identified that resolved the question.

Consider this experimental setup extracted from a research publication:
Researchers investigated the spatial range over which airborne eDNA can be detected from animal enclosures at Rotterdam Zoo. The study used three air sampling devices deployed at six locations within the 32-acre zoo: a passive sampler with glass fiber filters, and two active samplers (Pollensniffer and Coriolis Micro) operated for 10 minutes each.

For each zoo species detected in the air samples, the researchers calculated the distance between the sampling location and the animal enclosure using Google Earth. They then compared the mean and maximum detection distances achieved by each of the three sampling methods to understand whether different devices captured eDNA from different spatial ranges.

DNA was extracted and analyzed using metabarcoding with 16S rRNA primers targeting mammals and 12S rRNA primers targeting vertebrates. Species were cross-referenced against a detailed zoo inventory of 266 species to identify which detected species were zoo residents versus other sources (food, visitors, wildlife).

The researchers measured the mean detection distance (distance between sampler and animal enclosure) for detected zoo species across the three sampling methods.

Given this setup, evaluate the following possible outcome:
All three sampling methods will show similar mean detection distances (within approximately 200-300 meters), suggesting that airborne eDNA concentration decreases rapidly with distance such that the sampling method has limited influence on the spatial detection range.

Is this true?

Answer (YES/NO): NO